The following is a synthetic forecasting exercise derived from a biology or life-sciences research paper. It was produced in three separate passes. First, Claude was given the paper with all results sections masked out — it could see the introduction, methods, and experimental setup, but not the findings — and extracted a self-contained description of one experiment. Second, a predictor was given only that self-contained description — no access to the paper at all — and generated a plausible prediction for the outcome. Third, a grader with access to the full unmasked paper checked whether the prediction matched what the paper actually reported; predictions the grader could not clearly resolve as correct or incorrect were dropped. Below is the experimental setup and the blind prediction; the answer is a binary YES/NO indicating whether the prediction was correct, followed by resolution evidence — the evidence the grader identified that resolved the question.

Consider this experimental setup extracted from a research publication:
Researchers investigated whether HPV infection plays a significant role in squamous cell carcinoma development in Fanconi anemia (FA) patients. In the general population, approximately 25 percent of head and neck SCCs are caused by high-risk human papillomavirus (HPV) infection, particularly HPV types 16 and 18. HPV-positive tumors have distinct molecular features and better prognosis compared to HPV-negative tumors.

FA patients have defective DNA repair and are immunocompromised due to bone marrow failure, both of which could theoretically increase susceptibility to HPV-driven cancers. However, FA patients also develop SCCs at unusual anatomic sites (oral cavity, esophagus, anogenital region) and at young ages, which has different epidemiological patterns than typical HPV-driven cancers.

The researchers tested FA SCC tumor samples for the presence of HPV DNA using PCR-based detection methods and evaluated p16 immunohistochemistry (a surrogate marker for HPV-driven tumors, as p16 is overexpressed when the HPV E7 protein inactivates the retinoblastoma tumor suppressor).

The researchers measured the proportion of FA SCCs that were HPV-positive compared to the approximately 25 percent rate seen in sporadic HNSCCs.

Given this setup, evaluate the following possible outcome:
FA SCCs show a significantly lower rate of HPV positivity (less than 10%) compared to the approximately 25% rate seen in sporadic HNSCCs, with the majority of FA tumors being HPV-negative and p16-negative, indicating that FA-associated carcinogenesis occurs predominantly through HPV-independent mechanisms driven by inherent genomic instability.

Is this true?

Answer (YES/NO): YES